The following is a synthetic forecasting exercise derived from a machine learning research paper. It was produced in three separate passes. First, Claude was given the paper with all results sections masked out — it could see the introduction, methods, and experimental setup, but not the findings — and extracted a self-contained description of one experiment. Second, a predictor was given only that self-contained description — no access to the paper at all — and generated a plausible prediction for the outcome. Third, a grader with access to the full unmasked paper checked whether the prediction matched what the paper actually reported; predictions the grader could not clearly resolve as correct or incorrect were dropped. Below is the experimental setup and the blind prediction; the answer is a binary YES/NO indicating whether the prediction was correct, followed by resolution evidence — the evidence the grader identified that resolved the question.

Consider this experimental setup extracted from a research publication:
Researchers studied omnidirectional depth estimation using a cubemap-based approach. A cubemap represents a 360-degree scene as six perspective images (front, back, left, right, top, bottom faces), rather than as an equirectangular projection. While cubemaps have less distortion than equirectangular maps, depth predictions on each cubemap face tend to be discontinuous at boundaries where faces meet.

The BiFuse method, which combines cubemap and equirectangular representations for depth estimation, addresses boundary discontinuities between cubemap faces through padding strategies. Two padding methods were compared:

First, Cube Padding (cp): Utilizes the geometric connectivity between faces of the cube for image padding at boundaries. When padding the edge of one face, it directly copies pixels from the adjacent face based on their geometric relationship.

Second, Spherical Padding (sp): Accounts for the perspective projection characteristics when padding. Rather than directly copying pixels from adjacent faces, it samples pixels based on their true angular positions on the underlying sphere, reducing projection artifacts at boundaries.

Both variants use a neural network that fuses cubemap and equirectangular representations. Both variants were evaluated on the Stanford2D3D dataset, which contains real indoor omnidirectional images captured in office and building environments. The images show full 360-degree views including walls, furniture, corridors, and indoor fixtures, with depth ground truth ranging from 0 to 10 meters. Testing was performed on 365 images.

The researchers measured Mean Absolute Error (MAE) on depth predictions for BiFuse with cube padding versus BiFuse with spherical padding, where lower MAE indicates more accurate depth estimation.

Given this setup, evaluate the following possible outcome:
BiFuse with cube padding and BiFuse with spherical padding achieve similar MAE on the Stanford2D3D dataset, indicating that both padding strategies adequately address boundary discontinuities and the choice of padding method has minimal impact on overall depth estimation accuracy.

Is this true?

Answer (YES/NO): NO